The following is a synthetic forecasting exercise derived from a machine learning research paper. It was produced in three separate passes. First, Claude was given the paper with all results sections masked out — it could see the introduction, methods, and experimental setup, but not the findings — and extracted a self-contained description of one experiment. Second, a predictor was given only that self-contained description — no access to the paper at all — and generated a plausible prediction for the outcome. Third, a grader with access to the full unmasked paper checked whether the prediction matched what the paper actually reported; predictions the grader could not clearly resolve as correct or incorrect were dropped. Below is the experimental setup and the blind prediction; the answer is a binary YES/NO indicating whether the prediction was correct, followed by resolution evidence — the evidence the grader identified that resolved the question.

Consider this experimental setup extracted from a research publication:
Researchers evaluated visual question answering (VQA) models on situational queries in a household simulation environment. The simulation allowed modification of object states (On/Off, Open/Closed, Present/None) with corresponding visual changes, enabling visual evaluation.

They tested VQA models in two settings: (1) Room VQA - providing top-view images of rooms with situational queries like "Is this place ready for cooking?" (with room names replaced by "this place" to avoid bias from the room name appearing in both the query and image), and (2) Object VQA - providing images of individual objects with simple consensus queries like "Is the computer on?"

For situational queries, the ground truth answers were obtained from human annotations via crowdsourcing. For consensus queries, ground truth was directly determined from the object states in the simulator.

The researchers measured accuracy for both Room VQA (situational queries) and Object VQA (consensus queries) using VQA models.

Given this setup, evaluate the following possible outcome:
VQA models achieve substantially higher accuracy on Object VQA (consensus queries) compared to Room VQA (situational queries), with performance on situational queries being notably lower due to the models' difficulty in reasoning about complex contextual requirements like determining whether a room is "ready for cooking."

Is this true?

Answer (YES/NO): YES